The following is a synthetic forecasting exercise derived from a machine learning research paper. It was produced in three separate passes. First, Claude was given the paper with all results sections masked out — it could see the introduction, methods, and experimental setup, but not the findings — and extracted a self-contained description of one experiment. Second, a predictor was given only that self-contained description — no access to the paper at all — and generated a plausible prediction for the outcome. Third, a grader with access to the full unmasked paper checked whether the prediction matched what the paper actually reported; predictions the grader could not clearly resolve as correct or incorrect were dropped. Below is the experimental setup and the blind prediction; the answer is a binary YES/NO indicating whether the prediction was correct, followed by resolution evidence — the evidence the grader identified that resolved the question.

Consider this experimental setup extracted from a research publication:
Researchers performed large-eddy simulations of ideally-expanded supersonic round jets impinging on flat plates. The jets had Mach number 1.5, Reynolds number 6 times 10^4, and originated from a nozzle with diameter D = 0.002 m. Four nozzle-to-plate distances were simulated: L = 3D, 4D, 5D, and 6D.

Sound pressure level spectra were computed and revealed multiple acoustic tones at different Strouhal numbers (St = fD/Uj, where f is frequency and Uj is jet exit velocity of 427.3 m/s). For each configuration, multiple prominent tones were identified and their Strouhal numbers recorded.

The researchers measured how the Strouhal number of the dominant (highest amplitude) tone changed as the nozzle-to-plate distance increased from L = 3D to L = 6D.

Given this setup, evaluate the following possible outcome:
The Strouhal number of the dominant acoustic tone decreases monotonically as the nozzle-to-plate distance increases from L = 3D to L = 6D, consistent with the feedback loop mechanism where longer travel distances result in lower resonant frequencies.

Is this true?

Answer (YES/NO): YES